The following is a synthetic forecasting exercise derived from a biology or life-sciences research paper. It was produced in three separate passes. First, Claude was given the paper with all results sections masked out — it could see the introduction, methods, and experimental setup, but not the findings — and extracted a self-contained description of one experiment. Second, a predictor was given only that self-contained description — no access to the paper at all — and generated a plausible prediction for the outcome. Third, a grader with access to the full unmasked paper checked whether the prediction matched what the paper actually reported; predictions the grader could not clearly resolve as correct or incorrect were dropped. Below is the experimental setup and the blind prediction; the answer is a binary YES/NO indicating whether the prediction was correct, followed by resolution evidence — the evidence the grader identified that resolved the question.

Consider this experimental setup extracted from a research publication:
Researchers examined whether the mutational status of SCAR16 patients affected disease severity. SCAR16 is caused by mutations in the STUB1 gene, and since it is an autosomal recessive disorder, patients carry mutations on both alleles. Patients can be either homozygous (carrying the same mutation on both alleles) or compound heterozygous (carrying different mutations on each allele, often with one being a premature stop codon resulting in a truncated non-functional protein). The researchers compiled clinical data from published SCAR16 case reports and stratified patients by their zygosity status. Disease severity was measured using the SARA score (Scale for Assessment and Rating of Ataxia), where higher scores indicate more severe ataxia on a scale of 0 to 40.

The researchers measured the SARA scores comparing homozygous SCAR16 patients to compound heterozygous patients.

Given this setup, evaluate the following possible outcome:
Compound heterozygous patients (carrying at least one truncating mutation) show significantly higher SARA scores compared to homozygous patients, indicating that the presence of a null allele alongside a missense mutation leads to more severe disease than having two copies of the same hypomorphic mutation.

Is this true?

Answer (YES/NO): NO